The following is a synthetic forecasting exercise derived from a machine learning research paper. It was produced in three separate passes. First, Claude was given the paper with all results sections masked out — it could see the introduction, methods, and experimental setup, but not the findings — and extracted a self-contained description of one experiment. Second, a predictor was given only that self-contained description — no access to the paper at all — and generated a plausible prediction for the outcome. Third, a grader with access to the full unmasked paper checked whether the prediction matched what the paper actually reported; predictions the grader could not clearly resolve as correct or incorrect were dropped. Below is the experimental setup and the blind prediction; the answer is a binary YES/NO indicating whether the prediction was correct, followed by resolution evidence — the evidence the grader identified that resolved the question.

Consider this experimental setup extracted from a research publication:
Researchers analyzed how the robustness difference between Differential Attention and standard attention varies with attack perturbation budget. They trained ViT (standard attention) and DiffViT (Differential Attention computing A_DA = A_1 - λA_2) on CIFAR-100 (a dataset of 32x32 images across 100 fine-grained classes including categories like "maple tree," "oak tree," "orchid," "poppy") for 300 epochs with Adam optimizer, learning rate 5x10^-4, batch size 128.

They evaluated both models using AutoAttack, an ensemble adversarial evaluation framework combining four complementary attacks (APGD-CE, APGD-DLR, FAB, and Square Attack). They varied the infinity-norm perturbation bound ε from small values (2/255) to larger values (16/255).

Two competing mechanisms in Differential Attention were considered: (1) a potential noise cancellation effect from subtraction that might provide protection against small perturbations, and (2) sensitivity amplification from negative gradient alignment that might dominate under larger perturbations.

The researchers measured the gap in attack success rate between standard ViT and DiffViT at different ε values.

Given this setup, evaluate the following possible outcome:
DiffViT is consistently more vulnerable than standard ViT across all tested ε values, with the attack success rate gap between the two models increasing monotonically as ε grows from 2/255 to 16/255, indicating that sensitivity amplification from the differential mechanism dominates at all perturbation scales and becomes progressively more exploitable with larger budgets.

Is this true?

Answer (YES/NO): NO